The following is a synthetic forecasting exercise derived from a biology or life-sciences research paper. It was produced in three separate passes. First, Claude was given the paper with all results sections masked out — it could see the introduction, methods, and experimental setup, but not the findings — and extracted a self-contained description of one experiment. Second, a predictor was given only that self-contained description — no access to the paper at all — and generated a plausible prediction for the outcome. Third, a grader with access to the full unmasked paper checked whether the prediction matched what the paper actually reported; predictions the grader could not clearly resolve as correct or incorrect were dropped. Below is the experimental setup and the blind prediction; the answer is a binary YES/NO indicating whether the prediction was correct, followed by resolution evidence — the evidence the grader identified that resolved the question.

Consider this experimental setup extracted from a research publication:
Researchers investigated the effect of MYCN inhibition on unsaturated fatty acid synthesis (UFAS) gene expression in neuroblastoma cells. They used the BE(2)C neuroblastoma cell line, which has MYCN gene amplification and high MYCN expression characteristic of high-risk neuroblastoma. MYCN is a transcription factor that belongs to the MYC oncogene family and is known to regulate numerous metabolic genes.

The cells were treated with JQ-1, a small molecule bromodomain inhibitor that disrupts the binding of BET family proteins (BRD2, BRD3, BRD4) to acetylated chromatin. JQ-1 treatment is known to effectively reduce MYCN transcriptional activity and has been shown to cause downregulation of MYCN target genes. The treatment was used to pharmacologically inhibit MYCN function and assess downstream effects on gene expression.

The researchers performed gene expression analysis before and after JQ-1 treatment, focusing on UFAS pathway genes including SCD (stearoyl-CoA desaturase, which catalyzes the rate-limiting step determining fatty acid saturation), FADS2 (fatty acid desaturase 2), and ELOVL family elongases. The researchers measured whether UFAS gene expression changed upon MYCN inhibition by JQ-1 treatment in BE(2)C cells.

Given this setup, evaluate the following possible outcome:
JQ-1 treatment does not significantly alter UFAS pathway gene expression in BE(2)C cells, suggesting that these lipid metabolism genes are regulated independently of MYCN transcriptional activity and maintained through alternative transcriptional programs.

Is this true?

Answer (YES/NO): NO